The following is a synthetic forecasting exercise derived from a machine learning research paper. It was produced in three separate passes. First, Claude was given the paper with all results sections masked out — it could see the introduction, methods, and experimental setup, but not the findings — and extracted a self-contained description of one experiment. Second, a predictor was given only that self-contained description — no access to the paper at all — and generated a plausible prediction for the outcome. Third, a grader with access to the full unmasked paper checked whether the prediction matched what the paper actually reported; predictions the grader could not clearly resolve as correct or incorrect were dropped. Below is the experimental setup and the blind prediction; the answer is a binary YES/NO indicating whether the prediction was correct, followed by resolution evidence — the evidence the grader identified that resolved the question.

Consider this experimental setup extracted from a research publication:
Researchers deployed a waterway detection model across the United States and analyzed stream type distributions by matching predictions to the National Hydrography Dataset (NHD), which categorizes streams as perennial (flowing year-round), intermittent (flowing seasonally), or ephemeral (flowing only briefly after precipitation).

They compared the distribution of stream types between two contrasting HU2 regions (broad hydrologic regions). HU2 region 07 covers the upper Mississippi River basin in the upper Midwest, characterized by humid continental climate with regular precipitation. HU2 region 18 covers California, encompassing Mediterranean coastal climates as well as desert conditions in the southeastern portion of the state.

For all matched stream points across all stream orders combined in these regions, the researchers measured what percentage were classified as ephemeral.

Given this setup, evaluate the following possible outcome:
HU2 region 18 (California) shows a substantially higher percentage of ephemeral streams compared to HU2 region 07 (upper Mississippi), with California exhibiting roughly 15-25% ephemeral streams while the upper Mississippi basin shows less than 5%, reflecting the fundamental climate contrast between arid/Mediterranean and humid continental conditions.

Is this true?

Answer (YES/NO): NO